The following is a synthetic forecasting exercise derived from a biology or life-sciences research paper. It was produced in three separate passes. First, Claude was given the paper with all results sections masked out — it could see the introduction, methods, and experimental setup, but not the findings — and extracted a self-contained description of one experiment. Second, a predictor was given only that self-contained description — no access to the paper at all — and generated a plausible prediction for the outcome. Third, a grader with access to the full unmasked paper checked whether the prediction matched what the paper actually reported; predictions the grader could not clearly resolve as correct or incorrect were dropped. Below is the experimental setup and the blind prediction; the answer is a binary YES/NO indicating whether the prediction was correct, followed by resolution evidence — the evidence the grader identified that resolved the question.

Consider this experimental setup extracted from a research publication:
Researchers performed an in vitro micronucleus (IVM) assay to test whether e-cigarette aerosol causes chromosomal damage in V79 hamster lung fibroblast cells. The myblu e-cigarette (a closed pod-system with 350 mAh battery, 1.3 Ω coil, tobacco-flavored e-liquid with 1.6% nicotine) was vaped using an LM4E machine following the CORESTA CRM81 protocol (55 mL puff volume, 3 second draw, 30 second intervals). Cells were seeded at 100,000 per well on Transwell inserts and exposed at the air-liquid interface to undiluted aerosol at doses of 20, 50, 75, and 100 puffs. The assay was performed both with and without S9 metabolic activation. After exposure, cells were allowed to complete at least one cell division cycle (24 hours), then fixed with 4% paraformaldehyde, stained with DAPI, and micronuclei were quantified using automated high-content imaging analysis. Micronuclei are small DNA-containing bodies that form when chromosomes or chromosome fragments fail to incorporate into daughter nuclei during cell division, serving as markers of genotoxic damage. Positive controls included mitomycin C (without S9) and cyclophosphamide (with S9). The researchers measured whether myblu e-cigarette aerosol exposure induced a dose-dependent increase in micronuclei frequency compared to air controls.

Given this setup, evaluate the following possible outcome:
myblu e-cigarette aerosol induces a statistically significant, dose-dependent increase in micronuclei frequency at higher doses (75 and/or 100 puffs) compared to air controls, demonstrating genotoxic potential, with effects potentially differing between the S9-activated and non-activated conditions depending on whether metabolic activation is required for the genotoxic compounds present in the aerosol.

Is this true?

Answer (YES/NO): NO